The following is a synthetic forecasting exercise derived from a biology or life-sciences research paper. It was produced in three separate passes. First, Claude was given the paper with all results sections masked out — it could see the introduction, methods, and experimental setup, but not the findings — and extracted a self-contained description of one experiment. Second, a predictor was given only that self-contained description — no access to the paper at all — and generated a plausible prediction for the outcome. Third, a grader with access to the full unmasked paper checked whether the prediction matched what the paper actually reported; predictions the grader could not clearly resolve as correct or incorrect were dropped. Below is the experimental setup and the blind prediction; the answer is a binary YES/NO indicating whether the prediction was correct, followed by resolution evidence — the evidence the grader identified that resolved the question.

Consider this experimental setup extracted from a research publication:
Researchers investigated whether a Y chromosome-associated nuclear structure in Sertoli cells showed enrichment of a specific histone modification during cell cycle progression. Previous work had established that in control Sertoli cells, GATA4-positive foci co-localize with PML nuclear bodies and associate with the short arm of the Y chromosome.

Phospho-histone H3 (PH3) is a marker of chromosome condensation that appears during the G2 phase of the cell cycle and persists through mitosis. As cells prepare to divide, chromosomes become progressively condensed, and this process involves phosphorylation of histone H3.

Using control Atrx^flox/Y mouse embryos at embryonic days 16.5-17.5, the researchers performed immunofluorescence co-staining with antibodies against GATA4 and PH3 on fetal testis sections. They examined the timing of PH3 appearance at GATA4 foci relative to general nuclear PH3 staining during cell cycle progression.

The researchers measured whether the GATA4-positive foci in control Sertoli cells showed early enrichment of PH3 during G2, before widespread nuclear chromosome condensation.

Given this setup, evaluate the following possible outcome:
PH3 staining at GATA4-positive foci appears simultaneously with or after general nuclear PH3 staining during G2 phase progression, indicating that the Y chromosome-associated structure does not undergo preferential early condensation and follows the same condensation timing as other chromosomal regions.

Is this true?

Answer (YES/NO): NO